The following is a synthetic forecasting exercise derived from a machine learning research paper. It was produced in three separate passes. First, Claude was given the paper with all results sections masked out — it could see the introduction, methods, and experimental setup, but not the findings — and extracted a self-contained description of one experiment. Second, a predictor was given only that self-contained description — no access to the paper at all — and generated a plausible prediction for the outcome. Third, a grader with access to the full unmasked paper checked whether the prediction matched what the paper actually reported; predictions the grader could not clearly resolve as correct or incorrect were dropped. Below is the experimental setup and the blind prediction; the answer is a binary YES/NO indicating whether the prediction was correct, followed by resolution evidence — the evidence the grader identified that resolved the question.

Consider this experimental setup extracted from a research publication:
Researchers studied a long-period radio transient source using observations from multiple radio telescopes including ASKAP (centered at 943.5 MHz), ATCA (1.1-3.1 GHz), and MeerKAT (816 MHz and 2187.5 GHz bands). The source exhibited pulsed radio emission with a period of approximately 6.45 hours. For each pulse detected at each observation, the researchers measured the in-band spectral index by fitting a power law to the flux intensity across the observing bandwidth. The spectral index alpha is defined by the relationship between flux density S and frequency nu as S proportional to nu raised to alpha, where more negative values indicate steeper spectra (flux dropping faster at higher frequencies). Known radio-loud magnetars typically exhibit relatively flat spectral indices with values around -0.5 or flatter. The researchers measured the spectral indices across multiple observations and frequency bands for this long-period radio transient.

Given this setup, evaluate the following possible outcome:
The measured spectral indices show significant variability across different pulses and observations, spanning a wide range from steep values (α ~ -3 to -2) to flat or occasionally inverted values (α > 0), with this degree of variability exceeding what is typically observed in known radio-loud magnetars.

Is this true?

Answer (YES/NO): NO